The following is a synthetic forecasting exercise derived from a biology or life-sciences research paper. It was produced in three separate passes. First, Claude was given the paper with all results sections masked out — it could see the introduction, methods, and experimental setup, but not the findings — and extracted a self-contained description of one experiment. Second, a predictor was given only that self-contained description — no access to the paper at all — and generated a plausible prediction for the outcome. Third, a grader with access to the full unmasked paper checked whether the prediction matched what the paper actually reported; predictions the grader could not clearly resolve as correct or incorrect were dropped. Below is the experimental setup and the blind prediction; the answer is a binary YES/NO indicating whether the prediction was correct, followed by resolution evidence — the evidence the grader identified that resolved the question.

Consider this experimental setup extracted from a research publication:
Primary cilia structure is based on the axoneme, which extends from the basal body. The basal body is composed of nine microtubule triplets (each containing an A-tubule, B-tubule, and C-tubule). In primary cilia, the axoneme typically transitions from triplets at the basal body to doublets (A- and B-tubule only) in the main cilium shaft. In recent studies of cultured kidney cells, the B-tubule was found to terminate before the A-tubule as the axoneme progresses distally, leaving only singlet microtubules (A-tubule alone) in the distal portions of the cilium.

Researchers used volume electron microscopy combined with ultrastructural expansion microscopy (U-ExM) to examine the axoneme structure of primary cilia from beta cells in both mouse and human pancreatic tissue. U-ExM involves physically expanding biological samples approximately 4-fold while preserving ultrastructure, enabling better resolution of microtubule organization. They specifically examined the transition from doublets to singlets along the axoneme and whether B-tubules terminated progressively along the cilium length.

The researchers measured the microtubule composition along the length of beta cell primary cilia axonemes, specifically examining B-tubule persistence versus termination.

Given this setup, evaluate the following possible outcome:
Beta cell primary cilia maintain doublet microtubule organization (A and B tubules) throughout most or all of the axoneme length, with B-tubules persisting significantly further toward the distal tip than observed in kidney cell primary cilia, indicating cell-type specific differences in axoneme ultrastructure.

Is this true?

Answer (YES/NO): NO